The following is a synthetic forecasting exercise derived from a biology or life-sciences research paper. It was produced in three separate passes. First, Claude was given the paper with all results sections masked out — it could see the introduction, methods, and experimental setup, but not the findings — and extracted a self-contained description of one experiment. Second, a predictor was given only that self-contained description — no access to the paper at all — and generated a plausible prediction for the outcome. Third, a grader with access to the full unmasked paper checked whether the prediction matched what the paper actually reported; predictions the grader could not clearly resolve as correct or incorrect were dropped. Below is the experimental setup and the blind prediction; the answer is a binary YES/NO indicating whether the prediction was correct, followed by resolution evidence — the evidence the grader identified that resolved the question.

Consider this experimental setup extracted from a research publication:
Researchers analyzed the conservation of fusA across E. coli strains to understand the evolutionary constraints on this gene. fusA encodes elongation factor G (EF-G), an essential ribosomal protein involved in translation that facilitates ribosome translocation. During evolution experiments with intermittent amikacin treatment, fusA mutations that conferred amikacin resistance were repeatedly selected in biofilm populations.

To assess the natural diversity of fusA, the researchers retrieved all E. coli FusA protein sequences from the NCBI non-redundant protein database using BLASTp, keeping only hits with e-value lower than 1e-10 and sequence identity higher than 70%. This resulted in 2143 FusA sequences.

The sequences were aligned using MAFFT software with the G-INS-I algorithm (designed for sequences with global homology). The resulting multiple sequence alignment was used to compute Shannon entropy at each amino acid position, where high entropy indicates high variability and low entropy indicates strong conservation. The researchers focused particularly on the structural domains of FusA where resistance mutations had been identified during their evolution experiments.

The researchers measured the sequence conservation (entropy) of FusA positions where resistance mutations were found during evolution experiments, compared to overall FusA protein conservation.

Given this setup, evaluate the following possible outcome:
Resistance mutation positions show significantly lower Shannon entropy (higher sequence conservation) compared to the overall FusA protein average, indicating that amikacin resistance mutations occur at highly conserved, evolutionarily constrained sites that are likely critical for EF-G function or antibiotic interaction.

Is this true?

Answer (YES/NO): NO